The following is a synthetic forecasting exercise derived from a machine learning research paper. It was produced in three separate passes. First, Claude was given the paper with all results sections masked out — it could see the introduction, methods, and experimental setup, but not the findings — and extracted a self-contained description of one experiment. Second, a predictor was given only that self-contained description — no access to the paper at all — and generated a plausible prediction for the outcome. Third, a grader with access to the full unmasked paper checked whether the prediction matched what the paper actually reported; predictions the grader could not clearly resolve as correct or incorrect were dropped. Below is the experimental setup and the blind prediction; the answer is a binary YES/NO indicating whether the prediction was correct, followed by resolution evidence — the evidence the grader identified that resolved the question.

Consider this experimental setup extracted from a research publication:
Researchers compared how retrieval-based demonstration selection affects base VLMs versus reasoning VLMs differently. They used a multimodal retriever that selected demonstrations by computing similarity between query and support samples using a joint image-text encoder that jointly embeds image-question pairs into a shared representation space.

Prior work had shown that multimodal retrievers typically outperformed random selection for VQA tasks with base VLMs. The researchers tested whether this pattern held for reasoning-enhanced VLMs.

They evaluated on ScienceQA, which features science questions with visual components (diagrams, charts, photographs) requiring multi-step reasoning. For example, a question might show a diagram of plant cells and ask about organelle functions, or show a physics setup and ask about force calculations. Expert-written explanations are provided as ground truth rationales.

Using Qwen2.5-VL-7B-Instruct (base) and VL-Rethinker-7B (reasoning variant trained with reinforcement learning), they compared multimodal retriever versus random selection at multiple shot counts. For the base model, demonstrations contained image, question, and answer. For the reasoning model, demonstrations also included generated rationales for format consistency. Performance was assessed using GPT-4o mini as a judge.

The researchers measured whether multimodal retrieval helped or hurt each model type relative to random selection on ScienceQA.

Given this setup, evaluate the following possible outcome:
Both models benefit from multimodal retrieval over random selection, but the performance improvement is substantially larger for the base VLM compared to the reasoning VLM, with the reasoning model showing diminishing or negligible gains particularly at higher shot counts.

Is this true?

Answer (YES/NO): NO